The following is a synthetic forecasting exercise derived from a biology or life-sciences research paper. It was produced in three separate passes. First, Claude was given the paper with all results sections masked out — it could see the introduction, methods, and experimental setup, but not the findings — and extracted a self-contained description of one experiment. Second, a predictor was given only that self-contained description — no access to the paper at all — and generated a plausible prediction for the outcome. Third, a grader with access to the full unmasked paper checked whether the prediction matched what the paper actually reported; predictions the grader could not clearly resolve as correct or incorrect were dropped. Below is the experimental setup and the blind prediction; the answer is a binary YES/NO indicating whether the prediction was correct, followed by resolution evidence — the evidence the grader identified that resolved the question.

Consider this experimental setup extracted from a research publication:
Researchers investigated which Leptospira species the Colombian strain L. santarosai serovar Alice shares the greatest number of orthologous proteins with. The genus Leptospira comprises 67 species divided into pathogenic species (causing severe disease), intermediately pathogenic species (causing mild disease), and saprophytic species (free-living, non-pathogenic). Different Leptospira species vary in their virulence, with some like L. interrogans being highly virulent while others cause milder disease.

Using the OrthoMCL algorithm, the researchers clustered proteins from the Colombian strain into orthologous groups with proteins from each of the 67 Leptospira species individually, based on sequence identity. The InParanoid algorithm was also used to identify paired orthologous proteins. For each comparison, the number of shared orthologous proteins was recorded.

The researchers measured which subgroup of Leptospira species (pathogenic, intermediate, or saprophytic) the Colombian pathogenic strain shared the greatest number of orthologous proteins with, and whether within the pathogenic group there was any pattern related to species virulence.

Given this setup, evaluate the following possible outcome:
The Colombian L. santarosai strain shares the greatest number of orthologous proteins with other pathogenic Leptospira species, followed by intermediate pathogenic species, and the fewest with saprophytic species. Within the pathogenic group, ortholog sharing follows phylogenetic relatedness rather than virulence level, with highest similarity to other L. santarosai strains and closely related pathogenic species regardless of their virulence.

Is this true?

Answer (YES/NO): NO